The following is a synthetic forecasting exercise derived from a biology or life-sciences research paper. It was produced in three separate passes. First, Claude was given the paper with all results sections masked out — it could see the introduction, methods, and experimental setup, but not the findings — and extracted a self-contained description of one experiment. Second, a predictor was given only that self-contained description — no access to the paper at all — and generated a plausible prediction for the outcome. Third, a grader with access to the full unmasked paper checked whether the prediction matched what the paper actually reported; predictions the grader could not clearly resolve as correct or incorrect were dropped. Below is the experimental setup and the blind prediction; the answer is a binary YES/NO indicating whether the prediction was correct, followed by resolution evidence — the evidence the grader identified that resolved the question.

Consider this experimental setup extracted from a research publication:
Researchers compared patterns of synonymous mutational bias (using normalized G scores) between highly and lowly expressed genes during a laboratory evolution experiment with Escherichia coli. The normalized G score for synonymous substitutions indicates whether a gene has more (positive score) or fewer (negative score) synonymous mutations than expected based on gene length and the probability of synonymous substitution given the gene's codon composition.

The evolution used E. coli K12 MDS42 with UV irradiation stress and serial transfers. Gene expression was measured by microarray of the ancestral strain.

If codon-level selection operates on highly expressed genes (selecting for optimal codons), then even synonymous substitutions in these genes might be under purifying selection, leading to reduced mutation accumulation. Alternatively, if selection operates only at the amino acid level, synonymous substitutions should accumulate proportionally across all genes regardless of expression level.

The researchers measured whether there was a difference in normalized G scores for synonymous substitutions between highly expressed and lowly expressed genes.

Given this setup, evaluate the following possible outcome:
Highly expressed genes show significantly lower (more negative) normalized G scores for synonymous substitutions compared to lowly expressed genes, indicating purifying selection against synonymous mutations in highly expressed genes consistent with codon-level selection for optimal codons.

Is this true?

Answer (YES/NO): NO